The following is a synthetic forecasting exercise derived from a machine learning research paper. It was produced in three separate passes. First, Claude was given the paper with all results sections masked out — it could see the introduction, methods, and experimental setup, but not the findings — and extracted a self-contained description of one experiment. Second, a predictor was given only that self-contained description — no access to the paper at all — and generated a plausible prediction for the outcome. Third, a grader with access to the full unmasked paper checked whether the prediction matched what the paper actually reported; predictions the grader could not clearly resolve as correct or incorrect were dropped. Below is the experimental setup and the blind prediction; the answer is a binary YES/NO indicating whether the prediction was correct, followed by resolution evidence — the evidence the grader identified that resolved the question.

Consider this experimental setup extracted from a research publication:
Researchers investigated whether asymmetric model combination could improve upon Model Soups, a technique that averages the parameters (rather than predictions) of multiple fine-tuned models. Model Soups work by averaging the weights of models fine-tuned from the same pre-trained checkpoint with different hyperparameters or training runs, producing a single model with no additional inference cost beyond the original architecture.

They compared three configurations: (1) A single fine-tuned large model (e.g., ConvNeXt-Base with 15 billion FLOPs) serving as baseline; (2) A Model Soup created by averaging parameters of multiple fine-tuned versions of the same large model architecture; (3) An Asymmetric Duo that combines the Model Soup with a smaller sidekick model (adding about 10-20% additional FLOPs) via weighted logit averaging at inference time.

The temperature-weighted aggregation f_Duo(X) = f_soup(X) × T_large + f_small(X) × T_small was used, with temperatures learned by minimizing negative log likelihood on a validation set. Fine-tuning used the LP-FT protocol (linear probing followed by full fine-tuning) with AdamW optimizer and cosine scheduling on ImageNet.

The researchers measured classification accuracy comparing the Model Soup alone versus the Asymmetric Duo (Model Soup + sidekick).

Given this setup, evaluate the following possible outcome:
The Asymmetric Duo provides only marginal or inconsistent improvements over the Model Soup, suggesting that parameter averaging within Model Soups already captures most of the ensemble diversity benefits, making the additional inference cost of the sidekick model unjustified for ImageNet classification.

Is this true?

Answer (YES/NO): NO